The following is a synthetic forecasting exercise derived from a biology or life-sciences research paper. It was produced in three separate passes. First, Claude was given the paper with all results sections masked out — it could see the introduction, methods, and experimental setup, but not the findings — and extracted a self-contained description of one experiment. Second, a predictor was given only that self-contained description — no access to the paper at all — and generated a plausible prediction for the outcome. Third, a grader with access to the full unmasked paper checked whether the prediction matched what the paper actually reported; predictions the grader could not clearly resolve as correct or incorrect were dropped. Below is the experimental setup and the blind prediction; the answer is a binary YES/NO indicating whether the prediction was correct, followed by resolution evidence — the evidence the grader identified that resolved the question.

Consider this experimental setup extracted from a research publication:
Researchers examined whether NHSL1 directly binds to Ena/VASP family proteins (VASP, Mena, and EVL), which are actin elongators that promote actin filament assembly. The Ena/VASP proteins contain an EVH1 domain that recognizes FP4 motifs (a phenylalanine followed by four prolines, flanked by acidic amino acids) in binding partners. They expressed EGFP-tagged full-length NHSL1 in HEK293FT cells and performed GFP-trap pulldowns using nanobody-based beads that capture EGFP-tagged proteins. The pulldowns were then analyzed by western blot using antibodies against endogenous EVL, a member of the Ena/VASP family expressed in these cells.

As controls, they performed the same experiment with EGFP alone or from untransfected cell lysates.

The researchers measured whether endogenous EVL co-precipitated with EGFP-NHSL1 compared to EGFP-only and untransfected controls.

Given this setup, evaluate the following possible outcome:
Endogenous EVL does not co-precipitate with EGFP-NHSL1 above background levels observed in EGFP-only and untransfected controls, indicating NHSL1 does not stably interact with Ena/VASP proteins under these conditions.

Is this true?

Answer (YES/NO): NO